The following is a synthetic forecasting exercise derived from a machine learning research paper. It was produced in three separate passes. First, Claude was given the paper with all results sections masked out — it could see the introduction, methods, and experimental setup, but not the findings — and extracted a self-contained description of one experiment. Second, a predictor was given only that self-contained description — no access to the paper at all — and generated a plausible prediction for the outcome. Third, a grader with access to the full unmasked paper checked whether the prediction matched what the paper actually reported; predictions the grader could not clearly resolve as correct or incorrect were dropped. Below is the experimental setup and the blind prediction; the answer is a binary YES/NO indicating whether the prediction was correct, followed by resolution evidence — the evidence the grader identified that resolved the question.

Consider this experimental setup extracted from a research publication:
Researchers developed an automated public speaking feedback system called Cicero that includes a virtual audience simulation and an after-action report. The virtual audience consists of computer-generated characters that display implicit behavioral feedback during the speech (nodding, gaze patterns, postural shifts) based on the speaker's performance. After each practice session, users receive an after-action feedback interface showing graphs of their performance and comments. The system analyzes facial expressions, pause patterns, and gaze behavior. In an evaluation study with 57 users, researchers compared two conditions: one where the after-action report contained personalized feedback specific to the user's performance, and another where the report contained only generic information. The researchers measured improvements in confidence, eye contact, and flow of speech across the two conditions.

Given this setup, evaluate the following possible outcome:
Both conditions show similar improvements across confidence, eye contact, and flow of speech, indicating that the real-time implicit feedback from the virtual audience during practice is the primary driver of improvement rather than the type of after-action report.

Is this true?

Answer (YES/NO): NO